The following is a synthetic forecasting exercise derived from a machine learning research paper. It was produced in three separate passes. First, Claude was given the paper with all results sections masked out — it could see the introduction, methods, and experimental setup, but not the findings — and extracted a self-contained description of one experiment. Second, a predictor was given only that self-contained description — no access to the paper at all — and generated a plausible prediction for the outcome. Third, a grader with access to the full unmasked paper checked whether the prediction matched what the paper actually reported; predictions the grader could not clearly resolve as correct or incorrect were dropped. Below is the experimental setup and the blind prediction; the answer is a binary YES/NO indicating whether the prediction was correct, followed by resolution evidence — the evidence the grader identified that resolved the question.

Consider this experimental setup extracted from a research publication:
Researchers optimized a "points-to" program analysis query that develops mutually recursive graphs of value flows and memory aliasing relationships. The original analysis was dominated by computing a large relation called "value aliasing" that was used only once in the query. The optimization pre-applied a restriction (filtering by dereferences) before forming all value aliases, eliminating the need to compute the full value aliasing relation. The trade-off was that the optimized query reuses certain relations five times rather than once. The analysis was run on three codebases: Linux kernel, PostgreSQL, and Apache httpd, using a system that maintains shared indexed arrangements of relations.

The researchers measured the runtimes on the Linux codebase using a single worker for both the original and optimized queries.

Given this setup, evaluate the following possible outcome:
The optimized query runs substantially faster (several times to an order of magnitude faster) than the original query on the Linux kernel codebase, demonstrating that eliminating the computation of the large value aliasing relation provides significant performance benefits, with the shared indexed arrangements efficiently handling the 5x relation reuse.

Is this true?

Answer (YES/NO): NO